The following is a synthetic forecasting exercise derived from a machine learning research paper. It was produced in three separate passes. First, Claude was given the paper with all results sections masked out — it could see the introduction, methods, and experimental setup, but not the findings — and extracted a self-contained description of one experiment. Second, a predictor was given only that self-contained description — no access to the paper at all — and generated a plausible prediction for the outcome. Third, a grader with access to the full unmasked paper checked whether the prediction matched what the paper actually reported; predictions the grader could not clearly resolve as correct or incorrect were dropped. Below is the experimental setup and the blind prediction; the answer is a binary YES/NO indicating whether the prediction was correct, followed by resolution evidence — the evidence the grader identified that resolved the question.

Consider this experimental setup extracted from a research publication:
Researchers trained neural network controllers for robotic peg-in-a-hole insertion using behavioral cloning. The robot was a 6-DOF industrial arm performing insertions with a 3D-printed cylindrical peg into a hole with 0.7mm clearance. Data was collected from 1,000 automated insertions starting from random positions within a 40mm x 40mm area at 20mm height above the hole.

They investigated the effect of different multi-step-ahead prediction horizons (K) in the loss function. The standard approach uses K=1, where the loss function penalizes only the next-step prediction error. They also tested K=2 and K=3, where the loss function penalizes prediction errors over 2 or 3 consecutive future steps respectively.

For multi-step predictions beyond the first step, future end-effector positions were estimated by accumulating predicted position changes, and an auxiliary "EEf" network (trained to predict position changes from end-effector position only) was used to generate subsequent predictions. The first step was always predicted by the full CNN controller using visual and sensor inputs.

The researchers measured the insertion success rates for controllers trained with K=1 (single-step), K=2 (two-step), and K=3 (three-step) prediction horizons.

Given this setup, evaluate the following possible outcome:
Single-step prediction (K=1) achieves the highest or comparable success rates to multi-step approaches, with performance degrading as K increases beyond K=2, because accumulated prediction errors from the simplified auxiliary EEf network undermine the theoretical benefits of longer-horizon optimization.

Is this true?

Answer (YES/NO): NO